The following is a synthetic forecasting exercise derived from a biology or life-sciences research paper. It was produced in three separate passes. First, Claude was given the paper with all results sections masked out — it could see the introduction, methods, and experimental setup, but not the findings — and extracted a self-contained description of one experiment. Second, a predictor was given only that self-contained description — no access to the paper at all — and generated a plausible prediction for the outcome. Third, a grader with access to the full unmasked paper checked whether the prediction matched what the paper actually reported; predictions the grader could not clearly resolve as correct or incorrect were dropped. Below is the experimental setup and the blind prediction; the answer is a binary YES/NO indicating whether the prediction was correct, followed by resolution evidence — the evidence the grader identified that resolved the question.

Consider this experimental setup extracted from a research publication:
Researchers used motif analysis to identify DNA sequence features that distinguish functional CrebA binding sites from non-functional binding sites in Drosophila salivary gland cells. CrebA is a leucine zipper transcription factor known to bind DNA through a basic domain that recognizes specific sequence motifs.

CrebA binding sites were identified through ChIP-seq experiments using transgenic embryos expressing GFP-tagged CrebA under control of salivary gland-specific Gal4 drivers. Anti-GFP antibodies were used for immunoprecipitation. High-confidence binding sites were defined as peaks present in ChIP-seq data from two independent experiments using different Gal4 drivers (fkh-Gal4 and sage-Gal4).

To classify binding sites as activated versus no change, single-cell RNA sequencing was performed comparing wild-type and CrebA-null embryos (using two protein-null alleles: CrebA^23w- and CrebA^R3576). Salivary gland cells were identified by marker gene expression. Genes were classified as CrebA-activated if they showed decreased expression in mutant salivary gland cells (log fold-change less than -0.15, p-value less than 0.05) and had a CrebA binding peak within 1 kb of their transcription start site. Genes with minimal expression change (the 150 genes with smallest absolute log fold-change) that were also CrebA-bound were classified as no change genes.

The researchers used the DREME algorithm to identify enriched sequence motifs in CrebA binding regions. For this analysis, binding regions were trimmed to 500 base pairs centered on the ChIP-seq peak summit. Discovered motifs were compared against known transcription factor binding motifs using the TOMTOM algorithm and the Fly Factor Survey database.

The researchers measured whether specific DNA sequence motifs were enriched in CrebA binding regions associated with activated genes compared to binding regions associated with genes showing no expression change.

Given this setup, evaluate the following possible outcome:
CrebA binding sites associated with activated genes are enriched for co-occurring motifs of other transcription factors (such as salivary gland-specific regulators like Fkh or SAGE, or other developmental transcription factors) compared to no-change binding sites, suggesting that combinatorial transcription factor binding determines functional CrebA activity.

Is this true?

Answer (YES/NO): NO